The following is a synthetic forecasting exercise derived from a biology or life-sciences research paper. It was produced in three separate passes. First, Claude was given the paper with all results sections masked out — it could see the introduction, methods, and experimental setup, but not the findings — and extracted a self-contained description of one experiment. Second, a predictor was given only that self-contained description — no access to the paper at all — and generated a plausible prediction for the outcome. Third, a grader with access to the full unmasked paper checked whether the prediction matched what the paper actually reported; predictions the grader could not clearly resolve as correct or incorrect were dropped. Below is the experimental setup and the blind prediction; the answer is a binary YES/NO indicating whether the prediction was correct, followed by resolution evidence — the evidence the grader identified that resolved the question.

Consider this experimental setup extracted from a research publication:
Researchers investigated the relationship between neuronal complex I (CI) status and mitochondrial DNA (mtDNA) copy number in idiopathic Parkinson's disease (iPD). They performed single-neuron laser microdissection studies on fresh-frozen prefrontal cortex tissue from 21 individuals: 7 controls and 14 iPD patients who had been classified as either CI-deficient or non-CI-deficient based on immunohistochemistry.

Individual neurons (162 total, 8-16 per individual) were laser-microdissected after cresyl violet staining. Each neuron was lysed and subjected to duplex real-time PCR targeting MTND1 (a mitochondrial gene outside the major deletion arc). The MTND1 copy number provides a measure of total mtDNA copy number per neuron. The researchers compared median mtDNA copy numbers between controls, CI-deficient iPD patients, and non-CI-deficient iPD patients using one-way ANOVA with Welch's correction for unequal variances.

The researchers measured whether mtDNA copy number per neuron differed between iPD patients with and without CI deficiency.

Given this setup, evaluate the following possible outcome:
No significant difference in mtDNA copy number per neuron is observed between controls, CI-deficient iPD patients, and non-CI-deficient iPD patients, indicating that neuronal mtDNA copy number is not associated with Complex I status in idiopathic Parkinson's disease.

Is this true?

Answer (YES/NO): YES